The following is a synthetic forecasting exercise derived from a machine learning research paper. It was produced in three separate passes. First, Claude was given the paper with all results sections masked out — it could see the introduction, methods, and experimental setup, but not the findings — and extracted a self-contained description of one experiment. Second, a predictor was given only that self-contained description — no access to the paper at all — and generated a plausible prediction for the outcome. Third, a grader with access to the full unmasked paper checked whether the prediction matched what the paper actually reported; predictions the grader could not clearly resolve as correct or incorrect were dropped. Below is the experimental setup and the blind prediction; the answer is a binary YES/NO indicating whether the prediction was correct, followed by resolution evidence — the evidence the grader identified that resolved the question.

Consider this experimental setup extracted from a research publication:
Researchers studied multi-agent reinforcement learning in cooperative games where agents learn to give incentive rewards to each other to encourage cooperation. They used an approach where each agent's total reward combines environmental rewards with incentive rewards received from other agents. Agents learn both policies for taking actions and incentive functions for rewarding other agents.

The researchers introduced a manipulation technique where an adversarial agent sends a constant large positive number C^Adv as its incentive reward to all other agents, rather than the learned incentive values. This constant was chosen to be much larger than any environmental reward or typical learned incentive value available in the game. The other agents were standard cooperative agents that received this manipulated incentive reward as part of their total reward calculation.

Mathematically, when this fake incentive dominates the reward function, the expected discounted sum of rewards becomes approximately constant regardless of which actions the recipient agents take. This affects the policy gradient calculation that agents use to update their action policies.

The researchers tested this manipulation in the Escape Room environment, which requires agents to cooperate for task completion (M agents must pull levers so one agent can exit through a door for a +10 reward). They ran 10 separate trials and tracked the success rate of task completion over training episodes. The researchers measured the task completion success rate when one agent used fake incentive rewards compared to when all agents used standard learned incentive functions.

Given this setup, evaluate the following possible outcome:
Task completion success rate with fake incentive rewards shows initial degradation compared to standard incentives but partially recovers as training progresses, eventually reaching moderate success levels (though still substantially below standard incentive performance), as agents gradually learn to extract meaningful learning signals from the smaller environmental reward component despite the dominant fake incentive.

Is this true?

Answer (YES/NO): NO